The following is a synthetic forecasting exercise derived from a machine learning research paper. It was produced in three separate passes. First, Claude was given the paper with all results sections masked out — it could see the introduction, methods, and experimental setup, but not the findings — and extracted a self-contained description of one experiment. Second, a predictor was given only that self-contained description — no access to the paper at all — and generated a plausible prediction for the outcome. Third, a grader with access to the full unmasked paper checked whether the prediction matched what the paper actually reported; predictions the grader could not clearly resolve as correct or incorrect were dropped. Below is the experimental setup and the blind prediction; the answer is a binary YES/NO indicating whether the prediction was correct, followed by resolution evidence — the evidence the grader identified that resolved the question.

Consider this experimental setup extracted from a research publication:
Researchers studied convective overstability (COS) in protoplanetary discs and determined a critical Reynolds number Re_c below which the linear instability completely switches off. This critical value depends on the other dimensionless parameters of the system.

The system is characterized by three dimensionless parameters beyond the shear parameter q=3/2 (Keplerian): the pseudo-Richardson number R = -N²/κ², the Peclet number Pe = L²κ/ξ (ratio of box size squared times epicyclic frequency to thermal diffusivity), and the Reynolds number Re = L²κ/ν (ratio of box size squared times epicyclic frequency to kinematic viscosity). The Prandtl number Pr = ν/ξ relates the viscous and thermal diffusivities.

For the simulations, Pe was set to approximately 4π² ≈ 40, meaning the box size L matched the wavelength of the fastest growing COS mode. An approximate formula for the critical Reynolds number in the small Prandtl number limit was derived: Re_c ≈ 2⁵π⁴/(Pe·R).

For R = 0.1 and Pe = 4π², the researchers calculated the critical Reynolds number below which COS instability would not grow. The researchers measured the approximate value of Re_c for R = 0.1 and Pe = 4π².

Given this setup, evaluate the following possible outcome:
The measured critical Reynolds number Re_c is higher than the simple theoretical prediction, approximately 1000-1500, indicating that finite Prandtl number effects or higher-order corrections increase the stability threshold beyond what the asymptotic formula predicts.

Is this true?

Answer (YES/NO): NO